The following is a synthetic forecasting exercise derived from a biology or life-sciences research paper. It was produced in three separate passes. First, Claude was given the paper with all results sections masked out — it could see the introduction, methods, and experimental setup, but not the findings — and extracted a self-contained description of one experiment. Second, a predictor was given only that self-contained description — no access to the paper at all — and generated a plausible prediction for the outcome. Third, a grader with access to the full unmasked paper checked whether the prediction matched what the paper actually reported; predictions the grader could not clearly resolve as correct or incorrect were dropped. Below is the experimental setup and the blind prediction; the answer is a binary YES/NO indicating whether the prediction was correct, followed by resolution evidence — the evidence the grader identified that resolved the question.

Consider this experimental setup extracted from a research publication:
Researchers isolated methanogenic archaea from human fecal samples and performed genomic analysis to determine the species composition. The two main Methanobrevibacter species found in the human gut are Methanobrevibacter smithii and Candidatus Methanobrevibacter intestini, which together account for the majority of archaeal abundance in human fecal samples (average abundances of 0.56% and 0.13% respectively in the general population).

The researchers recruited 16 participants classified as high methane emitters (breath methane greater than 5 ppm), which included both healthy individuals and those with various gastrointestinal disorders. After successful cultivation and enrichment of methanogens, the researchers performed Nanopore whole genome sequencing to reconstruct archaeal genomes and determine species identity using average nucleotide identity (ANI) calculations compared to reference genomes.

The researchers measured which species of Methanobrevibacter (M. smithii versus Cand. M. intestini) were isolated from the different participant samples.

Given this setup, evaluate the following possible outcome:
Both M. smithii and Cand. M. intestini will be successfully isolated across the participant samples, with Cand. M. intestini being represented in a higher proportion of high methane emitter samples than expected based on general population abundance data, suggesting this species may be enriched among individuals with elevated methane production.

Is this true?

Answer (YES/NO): YES